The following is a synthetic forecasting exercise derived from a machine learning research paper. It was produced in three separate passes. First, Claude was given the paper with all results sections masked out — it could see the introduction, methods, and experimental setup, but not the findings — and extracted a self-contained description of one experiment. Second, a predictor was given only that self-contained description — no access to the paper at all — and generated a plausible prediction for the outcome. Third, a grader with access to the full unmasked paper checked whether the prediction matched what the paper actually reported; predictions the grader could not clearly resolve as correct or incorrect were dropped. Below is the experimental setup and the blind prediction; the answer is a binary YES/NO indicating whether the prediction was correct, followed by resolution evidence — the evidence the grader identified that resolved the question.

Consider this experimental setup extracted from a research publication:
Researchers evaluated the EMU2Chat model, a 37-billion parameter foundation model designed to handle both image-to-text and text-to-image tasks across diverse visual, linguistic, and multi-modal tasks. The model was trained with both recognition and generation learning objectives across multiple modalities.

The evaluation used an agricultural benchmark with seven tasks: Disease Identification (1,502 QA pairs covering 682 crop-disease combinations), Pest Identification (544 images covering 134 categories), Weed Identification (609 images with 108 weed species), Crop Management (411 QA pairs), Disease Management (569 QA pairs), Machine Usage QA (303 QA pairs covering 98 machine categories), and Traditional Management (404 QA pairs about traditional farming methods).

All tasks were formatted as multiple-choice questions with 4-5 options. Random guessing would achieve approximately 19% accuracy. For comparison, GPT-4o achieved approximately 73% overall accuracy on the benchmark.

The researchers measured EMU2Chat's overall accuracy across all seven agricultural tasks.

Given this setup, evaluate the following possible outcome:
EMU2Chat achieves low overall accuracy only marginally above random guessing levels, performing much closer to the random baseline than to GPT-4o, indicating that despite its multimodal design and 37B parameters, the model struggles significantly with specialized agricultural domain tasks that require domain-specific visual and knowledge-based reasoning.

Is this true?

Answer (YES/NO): NO